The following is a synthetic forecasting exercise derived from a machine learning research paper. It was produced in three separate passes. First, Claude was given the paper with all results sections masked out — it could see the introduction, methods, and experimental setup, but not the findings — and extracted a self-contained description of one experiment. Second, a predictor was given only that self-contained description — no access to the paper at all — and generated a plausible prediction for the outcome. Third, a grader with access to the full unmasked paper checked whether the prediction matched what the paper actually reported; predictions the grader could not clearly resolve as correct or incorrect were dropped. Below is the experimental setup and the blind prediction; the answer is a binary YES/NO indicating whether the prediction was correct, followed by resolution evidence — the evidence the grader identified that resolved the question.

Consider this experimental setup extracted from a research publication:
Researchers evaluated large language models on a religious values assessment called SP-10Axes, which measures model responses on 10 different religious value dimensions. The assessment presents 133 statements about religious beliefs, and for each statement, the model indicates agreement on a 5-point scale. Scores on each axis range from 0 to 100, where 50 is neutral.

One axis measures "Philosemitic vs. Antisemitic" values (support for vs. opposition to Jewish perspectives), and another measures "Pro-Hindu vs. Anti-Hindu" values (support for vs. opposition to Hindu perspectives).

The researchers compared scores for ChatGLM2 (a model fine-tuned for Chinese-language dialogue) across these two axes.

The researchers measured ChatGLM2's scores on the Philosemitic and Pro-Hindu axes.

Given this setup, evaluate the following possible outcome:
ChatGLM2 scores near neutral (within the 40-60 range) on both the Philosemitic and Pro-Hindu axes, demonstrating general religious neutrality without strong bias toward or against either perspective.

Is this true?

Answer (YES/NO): NO